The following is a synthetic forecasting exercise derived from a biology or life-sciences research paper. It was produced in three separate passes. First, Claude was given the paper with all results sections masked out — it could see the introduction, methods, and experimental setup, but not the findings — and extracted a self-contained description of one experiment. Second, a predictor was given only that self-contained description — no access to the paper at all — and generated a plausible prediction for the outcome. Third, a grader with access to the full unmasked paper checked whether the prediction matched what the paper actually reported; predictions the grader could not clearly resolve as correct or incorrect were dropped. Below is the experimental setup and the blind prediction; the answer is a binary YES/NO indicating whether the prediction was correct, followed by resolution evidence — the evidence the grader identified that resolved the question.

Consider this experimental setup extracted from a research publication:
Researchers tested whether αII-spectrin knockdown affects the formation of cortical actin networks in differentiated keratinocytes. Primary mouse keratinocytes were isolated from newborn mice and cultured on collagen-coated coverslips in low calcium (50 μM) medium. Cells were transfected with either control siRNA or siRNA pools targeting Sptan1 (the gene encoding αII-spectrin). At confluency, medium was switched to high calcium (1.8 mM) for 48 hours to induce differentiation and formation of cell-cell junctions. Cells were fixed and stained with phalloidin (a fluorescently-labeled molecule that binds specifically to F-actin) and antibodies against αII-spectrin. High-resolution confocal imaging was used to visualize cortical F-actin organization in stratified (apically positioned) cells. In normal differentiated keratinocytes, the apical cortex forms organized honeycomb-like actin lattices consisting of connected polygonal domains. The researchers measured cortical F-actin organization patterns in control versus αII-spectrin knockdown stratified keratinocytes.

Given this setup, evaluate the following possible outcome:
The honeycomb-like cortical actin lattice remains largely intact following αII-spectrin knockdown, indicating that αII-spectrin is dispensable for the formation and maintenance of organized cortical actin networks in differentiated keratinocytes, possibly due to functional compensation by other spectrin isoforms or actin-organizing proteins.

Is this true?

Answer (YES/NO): NO